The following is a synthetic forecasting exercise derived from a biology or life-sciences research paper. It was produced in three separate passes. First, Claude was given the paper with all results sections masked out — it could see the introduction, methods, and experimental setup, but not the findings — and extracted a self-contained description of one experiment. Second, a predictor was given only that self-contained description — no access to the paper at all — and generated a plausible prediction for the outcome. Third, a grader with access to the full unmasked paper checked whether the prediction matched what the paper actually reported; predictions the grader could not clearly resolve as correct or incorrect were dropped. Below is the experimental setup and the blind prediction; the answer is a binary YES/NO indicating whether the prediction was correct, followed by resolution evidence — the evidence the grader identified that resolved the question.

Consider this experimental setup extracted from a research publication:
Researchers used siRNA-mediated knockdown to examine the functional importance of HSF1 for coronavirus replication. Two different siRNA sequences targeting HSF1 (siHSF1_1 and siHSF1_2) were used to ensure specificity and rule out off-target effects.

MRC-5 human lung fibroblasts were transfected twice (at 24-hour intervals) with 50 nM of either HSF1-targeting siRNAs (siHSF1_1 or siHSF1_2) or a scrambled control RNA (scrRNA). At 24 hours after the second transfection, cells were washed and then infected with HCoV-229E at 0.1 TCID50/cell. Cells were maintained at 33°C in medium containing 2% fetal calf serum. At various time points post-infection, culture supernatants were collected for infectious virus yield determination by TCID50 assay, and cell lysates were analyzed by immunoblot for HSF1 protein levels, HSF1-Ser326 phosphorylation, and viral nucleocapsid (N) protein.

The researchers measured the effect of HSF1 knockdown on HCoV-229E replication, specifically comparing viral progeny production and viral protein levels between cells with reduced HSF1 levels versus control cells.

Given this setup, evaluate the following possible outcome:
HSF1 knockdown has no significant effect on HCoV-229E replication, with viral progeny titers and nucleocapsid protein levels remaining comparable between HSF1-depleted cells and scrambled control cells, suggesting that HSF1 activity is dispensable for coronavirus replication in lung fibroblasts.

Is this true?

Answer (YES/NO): NO